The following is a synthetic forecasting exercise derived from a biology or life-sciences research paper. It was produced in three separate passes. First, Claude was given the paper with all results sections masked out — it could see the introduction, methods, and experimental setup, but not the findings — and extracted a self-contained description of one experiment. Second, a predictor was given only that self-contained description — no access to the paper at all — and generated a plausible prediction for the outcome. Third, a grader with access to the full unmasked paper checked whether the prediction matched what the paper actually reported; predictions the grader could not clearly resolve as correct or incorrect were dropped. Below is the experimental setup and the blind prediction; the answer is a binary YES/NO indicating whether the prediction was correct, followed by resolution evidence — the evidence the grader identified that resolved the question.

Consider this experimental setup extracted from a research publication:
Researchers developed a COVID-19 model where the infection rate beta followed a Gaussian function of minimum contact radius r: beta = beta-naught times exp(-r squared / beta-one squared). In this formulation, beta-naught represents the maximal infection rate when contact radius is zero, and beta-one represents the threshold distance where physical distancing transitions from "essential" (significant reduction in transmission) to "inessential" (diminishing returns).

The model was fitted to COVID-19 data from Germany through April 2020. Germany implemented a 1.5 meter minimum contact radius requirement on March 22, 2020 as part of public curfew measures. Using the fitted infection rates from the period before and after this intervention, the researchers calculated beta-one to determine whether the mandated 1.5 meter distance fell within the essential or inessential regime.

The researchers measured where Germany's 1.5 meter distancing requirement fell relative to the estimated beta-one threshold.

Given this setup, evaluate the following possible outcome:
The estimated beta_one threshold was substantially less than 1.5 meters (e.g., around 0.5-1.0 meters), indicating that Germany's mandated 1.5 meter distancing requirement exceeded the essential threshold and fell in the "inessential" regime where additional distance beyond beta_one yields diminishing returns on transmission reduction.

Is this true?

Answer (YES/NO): YES